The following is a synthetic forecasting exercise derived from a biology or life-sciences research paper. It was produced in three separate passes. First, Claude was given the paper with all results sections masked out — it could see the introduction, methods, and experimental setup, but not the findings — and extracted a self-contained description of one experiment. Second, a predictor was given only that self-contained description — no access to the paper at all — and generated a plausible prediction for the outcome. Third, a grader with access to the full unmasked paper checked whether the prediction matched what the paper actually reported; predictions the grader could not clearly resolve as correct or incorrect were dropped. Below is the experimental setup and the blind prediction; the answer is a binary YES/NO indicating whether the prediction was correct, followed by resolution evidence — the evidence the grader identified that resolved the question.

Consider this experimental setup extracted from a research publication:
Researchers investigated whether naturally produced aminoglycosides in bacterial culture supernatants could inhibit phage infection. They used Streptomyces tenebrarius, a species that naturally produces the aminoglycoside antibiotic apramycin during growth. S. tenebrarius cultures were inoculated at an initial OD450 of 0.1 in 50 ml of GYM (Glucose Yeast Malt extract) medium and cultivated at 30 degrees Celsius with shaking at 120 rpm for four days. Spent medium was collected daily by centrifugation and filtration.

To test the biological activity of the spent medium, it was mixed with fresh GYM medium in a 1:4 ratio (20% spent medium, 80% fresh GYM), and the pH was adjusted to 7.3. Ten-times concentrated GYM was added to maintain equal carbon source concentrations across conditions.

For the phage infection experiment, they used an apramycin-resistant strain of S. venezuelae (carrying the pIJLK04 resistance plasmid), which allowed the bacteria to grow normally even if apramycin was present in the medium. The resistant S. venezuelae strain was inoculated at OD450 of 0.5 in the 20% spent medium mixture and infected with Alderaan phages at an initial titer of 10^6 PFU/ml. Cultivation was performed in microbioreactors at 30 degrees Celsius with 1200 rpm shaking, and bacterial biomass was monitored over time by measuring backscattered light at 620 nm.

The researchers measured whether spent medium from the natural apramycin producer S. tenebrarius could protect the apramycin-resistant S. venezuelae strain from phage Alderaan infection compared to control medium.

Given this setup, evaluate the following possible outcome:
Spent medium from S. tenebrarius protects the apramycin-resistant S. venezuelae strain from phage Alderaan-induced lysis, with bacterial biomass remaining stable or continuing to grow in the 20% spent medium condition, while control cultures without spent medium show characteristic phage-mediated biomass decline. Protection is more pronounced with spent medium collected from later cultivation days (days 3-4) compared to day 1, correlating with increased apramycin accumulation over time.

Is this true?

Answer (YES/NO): NO